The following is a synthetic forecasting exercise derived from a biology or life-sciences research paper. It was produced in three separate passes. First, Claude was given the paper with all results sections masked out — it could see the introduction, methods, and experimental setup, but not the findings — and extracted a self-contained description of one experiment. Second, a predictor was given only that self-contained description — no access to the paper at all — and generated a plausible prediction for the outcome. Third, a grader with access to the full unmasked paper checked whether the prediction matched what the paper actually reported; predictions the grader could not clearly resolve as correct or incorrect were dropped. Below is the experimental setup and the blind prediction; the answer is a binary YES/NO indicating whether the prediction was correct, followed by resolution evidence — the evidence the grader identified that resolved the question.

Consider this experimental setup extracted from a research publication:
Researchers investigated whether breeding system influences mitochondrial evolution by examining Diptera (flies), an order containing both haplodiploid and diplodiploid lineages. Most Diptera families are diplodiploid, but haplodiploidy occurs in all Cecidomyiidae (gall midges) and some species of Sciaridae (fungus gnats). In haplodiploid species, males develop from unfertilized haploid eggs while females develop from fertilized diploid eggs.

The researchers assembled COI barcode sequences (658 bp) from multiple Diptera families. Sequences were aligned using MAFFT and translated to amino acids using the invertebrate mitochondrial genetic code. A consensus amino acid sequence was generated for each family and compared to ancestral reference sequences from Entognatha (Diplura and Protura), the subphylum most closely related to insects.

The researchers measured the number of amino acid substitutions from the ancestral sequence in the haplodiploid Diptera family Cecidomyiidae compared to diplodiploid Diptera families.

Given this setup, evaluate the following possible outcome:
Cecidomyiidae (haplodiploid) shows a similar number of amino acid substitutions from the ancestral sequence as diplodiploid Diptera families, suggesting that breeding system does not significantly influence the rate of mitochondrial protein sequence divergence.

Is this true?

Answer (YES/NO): NO